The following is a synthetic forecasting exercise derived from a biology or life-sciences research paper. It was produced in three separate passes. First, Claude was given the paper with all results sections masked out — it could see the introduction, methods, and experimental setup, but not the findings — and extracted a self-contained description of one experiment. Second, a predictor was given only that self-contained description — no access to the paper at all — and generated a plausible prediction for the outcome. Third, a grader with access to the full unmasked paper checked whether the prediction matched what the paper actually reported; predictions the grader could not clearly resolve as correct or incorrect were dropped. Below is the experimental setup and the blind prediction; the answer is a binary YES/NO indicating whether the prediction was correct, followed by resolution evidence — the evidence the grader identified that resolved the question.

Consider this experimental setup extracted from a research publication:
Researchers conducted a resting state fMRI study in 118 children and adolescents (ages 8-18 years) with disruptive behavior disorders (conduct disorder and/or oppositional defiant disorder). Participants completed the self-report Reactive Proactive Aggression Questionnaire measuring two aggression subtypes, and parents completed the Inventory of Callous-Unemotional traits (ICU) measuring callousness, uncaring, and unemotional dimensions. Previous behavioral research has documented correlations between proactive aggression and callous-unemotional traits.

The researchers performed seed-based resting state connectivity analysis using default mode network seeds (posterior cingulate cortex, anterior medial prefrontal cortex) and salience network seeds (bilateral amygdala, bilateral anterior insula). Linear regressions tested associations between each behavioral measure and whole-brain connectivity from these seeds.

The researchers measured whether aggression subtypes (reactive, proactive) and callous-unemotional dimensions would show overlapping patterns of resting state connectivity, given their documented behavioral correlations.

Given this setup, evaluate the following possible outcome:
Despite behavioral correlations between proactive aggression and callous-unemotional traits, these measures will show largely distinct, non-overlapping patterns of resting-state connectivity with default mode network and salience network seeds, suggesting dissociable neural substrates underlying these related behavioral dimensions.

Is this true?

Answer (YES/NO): YES